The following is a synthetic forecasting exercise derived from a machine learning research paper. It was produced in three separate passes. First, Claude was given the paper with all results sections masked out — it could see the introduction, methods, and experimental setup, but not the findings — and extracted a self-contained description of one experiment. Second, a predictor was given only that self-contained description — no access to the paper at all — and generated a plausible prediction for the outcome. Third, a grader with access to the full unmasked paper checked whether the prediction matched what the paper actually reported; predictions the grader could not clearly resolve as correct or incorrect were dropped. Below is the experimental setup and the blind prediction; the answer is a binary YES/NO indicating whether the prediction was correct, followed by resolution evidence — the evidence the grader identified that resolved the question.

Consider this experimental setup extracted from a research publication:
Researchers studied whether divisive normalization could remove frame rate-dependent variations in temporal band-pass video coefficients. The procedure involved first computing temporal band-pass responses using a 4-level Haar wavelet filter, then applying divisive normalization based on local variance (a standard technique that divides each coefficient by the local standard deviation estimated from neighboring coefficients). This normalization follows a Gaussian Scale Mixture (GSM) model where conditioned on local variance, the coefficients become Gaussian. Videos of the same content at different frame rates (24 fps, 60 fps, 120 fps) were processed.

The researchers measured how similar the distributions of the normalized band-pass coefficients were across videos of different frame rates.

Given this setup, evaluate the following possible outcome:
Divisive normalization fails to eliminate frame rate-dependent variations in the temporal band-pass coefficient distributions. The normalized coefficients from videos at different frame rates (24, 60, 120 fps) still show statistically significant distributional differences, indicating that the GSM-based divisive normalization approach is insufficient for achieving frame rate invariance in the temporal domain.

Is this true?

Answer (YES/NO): NO